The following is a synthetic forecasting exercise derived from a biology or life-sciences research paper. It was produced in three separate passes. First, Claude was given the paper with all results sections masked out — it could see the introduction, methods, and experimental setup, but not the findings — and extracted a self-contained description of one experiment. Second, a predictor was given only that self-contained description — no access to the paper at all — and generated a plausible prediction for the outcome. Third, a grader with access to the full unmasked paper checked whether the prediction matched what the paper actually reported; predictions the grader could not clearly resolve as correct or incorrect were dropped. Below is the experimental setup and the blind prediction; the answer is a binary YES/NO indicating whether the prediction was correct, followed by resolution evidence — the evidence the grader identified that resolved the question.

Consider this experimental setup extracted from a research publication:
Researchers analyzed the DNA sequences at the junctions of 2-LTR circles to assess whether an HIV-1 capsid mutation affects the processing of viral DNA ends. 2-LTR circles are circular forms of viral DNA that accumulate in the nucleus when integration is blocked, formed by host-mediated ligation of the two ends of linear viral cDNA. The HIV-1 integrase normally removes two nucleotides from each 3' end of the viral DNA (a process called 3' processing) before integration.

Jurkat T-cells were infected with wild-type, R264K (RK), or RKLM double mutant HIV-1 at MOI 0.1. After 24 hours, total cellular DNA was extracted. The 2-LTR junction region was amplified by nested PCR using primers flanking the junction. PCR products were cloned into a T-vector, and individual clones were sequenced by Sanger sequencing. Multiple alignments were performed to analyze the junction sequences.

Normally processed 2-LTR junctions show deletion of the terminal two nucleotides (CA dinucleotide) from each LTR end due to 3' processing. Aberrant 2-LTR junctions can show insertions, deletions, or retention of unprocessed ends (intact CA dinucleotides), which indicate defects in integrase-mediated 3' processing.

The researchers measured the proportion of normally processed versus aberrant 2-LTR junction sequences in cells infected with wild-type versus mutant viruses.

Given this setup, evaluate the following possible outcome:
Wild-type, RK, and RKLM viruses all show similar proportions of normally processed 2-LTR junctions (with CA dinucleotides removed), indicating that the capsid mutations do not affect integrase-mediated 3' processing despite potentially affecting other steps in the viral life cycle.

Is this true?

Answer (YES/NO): NO